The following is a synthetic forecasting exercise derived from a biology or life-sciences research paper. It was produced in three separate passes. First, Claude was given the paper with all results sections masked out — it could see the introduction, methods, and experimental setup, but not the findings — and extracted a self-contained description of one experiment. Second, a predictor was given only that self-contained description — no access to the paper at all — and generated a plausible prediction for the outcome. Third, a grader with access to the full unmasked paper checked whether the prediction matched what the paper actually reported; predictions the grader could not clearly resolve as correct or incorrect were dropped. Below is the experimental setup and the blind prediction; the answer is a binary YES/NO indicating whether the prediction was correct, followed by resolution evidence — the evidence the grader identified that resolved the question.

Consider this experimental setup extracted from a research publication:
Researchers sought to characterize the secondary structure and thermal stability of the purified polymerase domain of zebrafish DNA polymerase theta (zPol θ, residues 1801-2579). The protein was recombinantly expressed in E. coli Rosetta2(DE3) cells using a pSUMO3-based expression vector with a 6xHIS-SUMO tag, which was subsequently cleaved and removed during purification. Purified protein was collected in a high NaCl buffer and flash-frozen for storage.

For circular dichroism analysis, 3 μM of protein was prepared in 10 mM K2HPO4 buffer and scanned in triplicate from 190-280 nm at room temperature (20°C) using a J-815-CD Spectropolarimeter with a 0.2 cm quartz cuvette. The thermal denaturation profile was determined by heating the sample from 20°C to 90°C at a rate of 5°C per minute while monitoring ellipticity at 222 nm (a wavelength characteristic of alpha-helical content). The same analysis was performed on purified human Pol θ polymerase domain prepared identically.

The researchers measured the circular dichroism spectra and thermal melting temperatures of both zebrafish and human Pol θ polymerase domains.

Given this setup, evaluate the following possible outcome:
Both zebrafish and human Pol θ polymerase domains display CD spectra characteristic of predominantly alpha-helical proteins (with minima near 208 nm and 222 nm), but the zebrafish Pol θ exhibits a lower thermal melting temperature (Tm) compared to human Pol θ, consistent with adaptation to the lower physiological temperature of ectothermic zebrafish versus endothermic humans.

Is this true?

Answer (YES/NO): NO